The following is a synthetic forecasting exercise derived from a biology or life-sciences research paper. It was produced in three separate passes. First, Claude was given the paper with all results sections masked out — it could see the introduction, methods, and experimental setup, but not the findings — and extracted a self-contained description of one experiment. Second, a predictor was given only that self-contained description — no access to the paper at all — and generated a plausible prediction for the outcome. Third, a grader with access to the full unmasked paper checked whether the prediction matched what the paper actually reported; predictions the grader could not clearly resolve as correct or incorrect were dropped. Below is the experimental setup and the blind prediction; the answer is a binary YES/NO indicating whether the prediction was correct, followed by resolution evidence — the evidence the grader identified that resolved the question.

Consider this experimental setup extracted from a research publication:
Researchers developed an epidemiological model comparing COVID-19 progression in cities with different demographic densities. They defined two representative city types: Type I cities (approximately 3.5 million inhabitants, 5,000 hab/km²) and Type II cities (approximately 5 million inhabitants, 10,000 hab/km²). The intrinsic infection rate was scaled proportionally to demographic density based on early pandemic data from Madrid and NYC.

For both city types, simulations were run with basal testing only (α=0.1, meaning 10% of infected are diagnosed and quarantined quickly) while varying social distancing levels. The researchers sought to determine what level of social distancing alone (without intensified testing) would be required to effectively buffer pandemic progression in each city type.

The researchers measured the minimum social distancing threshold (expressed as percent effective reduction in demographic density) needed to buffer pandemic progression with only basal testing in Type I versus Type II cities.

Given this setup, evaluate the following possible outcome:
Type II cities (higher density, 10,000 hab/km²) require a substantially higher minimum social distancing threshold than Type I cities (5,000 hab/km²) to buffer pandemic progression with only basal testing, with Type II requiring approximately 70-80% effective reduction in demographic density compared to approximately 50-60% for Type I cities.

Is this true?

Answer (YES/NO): YES